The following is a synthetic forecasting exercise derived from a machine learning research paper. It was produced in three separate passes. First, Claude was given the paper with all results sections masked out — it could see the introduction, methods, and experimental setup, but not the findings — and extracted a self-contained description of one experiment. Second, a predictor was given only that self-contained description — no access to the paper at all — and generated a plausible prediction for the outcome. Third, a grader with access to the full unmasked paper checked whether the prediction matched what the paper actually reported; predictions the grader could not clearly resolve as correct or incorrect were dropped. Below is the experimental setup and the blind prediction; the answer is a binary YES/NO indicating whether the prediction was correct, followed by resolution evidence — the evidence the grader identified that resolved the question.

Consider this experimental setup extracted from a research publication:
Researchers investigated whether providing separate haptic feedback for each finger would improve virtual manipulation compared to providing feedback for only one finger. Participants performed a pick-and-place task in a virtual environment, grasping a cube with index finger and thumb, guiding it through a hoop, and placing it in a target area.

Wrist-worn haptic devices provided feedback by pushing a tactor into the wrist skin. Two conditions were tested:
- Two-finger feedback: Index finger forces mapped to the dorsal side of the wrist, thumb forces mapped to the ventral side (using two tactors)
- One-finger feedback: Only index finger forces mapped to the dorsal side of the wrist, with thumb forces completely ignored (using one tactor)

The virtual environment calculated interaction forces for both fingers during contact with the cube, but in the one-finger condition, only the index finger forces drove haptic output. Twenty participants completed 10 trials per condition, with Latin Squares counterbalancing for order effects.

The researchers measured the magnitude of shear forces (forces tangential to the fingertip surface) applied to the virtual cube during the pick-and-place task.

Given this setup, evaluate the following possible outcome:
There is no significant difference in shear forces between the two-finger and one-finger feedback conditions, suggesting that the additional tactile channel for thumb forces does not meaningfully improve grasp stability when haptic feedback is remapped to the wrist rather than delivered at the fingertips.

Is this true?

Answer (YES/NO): YES